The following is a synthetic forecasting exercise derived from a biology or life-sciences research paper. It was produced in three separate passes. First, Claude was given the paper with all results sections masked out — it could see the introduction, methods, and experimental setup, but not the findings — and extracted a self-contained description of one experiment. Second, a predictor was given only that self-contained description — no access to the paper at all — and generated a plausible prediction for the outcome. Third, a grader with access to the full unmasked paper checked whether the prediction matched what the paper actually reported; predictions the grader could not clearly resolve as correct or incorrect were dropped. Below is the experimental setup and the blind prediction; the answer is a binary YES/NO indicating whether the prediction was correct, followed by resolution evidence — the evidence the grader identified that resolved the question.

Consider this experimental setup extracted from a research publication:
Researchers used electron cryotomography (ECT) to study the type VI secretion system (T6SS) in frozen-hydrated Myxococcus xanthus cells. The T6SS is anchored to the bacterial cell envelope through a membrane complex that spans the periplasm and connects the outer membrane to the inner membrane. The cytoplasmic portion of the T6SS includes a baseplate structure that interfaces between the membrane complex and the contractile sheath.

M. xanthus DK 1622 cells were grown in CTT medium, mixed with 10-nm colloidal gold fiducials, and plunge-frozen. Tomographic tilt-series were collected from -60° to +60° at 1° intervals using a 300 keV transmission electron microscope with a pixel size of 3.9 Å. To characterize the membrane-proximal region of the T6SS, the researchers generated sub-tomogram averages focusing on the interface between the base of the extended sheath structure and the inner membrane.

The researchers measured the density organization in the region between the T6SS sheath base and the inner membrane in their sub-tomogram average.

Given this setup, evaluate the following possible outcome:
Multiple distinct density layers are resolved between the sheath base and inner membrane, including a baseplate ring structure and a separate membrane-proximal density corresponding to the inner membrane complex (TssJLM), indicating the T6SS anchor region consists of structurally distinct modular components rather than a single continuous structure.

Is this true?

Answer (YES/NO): YES